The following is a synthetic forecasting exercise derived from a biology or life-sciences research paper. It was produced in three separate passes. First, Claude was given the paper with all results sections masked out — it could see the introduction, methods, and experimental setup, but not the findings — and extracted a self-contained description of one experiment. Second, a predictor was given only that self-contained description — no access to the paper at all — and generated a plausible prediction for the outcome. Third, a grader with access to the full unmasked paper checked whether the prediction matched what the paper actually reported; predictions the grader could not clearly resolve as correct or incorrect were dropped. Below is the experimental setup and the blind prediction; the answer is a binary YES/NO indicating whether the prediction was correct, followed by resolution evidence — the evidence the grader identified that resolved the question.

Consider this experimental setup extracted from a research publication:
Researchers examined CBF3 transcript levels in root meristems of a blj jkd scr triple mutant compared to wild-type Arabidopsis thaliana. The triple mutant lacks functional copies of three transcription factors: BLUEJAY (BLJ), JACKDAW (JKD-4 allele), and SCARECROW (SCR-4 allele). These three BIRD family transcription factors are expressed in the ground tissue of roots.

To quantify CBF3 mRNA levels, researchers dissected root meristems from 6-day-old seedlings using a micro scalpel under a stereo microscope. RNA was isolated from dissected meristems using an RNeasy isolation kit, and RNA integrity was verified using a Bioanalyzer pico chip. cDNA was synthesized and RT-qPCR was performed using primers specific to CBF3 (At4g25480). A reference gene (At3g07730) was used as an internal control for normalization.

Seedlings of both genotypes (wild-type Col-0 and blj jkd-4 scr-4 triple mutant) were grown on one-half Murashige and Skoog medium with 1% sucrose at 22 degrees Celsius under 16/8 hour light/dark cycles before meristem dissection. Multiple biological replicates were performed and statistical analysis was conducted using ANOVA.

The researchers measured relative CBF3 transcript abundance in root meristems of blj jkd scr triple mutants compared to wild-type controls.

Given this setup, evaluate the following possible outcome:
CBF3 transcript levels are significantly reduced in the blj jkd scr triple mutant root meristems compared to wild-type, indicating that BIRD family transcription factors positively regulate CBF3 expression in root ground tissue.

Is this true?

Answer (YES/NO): YES